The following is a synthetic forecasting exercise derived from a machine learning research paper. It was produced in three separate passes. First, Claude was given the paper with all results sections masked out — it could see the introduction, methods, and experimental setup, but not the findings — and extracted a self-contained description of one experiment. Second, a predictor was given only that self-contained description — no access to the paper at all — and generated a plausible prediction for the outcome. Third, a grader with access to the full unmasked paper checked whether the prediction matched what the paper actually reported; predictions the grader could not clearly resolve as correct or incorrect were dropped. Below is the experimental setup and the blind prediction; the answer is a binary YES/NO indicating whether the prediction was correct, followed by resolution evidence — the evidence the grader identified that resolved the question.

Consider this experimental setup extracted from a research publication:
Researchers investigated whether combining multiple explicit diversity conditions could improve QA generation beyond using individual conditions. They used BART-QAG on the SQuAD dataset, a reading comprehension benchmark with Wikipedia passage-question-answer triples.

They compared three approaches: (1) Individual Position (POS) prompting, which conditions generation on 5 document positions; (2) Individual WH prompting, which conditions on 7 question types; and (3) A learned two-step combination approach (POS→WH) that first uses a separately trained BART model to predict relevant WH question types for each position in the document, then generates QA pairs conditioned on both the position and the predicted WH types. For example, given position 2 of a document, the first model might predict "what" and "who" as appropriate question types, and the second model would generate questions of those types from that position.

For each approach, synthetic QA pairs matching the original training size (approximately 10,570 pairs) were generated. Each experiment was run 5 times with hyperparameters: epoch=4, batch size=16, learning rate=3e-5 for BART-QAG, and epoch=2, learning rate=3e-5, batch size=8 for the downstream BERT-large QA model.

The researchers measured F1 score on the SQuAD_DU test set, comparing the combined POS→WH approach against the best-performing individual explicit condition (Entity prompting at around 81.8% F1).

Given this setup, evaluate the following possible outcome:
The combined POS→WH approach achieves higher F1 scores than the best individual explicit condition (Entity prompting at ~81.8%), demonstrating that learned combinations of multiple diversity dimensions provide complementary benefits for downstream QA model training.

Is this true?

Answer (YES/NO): YES